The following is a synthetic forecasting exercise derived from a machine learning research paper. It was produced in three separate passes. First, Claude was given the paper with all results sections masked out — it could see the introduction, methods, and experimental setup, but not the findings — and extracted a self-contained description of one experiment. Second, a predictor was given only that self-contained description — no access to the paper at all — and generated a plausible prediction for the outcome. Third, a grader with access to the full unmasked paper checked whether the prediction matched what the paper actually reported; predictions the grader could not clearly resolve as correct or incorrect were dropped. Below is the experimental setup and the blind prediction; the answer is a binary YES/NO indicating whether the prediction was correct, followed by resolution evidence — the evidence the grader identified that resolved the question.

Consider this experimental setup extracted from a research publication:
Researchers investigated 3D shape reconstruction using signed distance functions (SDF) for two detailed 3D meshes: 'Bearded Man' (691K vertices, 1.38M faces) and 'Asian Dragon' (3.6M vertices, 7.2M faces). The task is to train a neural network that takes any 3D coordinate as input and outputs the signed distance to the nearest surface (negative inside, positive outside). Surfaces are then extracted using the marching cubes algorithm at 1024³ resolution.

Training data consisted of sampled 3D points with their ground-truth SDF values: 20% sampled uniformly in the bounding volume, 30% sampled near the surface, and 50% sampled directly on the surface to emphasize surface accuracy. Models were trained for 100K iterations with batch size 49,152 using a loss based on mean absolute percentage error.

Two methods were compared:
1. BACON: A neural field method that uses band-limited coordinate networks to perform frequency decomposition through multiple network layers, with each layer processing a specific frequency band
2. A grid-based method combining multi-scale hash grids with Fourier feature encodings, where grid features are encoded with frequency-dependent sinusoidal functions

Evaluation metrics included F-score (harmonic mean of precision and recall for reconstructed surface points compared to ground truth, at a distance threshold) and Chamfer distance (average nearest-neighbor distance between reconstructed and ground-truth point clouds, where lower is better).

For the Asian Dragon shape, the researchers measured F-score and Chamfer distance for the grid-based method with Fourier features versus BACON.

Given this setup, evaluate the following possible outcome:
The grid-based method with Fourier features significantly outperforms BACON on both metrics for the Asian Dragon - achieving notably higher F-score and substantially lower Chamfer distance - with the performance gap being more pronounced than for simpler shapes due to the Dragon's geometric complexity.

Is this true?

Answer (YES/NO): NO